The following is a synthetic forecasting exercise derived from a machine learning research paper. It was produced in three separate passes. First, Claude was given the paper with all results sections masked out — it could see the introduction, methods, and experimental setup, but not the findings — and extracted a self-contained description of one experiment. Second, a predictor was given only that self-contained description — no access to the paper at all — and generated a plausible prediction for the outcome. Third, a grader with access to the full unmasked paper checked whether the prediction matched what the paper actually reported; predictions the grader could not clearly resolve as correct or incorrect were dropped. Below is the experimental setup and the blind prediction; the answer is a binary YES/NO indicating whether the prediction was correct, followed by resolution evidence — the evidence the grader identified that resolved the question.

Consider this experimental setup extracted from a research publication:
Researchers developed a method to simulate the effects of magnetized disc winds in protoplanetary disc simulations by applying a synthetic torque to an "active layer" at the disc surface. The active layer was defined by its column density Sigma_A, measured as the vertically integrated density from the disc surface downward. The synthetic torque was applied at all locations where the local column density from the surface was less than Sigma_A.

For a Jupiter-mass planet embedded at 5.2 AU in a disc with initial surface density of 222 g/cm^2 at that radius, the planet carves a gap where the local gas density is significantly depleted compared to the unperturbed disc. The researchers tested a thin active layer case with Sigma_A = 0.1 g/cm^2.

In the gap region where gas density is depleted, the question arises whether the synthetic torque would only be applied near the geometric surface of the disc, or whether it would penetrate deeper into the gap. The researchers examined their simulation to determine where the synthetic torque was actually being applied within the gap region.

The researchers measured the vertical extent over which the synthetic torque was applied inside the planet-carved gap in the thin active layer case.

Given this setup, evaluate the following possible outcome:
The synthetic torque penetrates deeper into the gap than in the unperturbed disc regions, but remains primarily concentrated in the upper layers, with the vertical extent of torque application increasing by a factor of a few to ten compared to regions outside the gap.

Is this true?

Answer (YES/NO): NO